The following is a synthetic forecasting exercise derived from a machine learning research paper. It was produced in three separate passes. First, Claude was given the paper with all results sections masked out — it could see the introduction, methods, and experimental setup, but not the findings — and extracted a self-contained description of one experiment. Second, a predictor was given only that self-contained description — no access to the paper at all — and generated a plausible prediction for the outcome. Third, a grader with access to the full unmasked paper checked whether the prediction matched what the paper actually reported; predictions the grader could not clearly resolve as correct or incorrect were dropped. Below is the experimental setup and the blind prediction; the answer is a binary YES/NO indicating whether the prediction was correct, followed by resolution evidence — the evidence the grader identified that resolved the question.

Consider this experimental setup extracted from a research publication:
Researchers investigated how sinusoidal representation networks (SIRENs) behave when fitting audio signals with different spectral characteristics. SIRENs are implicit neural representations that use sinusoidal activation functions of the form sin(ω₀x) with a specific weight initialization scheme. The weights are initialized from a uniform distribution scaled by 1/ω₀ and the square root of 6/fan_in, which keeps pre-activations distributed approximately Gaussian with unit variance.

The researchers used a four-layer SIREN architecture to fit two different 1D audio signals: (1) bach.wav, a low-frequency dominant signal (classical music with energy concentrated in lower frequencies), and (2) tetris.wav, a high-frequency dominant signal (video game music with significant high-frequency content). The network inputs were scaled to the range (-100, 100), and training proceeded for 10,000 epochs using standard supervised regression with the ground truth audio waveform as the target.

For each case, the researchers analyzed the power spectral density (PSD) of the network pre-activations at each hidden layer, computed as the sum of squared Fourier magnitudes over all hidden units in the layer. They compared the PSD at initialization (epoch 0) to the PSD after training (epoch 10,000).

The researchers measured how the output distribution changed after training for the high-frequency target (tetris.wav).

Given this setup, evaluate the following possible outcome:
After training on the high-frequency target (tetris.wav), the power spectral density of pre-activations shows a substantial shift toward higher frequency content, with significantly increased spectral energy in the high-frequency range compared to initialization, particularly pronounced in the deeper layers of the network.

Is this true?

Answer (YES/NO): NO